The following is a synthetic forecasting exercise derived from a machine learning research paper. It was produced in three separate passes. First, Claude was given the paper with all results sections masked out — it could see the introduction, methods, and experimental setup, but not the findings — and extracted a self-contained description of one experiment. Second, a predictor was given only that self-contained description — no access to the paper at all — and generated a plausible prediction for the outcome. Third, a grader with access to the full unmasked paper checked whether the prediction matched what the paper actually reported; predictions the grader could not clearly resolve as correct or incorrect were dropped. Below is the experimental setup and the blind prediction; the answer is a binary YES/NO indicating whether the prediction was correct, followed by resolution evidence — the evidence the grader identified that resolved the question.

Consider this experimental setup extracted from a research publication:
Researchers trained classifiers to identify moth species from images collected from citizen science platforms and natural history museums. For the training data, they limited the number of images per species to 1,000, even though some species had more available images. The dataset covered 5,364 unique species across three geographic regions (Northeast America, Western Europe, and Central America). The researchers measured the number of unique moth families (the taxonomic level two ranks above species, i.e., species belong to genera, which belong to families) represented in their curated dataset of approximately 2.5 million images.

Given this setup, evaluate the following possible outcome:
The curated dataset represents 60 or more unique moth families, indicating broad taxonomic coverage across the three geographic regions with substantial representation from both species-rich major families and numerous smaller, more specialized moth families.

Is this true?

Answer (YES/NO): YES